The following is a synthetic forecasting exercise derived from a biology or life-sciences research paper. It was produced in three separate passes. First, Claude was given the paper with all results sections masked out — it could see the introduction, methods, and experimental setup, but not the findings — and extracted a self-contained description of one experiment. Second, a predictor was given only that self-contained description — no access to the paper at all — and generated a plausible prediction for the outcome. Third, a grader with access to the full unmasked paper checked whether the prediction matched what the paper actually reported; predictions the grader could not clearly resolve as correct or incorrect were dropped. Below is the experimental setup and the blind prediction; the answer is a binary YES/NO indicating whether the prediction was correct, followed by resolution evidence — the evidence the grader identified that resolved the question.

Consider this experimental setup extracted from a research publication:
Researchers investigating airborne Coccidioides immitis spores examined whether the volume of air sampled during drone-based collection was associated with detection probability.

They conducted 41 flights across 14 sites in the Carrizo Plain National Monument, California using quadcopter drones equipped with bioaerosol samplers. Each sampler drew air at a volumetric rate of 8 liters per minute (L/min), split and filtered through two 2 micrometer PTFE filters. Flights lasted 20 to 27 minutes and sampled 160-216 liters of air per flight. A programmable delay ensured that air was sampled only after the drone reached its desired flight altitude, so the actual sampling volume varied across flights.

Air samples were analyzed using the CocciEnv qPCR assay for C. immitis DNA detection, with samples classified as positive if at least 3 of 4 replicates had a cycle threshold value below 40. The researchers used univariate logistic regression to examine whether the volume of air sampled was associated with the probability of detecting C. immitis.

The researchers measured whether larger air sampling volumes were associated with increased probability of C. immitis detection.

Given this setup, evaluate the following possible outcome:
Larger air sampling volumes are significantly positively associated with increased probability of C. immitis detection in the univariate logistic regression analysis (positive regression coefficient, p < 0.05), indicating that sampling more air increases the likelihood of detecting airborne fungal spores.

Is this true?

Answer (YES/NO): NO